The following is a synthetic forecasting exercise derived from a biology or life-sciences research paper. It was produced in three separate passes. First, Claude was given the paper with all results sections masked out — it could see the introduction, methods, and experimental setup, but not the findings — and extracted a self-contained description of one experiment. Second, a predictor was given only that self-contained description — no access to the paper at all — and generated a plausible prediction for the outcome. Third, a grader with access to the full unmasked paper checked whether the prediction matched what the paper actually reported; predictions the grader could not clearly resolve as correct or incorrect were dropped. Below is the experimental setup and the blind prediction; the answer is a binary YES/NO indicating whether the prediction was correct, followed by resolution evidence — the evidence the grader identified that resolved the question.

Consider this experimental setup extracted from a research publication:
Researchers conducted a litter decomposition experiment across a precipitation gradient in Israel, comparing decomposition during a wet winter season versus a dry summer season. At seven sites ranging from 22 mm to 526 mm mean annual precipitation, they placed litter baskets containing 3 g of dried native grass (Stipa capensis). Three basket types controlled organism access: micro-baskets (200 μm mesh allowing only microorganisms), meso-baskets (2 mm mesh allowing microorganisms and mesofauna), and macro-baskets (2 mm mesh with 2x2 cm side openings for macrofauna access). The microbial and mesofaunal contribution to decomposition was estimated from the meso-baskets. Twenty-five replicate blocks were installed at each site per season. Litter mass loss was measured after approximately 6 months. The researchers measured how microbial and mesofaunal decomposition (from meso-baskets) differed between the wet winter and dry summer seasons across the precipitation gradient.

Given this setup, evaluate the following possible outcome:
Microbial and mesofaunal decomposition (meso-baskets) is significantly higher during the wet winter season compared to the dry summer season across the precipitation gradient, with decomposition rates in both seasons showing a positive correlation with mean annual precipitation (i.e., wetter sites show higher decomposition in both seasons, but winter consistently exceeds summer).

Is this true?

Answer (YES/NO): NO